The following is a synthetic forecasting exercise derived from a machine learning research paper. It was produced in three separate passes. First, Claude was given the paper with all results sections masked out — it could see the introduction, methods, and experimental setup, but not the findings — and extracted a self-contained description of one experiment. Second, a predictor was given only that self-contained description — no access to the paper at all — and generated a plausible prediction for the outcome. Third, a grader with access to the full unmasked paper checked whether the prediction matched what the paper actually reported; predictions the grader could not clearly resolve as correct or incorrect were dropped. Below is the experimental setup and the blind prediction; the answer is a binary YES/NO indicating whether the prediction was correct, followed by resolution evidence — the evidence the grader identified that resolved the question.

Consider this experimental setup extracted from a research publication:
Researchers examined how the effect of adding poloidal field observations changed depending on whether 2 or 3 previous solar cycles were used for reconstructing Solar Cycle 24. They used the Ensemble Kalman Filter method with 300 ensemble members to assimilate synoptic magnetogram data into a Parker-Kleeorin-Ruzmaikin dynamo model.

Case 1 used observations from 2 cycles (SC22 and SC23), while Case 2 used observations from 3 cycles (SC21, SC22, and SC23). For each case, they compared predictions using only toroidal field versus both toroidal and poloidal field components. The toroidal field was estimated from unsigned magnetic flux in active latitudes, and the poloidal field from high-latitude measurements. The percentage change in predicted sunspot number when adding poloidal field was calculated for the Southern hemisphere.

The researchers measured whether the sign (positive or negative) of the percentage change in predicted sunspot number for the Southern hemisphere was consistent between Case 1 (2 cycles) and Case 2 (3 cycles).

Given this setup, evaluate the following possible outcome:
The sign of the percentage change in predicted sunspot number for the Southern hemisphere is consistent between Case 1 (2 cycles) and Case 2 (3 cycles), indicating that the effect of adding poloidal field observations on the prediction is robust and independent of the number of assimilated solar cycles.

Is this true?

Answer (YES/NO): NO